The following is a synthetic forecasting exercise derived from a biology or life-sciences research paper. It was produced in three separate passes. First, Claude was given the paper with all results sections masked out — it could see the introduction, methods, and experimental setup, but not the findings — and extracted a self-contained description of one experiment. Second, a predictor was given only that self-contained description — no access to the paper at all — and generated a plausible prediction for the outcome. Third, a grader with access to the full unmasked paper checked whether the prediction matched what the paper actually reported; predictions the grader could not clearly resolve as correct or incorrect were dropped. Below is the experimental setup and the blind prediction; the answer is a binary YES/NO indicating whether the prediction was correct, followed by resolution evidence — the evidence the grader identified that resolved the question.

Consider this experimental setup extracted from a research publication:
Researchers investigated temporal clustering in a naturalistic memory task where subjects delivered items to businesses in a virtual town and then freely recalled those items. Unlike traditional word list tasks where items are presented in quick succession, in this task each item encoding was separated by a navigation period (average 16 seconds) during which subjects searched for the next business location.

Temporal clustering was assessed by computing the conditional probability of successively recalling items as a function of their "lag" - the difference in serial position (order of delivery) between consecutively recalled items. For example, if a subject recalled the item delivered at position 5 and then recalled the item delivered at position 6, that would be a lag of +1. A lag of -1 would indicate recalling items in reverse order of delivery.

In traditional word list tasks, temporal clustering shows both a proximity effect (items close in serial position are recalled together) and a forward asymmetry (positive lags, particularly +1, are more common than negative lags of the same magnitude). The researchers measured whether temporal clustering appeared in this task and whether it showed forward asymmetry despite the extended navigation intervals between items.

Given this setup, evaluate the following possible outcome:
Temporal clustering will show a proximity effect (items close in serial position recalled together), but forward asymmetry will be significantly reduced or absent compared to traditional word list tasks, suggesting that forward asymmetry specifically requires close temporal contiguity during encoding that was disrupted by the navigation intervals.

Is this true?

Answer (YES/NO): NO